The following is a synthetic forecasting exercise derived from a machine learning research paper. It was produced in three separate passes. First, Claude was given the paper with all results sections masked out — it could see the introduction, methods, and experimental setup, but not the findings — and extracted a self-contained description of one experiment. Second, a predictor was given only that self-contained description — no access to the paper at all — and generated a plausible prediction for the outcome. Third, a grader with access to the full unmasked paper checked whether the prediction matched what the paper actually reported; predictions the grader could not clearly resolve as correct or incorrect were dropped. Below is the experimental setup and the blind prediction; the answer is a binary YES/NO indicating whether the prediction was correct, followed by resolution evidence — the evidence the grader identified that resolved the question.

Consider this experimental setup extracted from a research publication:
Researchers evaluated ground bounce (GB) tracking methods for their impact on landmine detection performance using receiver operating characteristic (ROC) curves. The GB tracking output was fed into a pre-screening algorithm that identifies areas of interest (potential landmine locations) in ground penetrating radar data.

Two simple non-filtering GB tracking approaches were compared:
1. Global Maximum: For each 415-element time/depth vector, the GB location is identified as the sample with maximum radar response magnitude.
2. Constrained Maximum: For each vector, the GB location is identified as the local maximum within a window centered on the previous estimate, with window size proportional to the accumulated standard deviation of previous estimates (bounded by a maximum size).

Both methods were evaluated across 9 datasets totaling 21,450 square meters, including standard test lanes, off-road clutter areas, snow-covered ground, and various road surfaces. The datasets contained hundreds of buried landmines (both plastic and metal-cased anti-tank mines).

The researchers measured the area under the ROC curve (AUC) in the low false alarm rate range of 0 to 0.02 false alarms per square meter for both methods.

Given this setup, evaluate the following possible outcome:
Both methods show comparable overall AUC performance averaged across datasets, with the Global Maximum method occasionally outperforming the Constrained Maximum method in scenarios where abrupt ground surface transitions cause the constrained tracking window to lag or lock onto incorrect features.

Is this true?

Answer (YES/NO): NO